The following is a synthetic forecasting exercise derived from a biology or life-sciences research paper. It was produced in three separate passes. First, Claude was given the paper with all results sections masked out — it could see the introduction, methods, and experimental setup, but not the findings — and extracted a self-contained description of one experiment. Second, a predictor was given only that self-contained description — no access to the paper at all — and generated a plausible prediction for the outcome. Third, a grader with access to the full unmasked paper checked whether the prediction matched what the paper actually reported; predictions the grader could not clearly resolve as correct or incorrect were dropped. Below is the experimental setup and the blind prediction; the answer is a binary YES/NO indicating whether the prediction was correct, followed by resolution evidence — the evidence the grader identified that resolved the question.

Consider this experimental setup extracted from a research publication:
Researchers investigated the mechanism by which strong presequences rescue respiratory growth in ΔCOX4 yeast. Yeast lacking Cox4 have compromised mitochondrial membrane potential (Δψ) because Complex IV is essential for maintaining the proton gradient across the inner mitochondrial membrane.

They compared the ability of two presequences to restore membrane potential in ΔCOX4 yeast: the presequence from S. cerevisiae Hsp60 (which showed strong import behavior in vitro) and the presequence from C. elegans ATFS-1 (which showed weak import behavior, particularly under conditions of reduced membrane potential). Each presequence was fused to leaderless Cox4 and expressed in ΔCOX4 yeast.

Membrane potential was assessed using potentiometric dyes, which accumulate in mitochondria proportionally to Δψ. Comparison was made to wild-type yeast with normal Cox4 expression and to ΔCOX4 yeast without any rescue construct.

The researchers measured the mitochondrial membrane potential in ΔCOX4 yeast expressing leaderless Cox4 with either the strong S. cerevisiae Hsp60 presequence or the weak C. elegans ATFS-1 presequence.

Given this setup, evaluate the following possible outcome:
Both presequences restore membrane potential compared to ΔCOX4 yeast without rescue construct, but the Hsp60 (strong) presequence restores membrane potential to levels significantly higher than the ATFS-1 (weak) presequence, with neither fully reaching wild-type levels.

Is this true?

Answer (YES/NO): NO